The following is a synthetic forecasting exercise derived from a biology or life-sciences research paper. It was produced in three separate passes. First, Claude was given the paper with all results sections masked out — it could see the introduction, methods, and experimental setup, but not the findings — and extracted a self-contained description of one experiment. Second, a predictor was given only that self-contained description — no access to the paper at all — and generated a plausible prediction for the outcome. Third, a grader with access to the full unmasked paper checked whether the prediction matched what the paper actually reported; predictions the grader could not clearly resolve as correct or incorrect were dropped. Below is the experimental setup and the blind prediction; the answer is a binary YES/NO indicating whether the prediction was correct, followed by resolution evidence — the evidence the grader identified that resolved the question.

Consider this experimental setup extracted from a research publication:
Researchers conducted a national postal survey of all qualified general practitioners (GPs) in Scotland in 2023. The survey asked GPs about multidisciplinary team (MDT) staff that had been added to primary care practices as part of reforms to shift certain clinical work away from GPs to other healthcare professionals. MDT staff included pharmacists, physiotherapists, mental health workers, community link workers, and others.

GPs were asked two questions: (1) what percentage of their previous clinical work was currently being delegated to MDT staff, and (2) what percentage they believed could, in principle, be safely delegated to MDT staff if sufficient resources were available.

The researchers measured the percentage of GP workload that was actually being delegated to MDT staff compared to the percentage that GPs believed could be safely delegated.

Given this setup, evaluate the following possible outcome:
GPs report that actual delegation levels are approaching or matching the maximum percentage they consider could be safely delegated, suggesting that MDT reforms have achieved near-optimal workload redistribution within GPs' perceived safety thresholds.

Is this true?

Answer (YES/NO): NO